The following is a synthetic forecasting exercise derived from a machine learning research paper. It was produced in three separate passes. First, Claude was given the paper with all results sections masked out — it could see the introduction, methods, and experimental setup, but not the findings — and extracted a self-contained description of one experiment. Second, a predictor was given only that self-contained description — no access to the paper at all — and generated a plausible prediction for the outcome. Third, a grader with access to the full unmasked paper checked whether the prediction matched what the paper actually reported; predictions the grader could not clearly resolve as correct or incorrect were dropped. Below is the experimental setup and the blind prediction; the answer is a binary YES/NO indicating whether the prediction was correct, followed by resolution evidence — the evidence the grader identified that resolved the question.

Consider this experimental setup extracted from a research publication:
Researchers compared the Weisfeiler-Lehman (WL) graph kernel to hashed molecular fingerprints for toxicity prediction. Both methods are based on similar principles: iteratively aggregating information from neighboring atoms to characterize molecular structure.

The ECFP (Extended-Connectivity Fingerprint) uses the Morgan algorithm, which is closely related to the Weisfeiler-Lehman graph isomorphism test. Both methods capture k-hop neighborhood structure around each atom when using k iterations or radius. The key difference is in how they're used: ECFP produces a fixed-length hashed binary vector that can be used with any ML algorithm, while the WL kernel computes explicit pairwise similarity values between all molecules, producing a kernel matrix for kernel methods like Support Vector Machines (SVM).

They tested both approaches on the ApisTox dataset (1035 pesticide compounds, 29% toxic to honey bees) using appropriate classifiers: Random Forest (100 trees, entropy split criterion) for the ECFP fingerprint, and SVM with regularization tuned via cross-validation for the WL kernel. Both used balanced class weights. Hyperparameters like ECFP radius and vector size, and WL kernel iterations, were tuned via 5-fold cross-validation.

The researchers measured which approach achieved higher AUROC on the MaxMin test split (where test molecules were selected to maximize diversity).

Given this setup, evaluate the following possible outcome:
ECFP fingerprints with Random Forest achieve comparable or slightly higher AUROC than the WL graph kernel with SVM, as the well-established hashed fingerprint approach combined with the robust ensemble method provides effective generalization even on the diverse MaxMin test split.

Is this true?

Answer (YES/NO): NO